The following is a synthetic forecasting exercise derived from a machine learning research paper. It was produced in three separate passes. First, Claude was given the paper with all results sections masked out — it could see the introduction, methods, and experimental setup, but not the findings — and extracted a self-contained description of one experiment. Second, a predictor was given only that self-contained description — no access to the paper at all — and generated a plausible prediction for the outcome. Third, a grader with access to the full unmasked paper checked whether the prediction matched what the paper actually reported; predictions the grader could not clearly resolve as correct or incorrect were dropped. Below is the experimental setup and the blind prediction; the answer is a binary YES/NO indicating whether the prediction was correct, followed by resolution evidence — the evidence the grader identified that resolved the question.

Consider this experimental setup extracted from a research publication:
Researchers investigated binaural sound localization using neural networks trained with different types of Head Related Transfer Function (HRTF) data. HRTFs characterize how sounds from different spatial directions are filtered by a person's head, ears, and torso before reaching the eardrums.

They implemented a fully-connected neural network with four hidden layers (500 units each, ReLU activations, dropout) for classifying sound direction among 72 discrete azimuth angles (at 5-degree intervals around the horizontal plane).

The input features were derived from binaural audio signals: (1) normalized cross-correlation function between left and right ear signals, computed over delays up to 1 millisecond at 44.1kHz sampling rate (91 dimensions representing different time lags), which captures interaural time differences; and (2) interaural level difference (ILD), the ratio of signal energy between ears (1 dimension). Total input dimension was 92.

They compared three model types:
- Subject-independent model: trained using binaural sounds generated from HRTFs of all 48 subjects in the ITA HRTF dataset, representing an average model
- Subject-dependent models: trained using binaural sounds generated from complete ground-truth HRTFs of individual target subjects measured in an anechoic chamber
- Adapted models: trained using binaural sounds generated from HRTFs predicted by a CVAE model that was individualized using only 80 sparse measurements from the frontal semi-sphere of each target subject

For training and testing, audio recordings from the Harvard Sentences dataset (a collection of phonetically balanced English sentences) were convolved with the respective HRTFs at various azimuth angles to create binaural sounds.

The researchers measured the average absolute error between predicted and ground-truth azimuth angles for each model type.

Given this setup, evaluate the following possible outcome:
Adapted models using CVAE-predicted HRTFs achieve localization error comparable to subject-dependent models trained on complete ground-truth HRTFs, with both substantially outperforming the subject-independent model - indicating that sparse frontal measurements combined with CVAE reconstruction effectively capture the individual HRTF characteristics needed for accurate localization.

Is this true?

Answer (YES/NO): YES